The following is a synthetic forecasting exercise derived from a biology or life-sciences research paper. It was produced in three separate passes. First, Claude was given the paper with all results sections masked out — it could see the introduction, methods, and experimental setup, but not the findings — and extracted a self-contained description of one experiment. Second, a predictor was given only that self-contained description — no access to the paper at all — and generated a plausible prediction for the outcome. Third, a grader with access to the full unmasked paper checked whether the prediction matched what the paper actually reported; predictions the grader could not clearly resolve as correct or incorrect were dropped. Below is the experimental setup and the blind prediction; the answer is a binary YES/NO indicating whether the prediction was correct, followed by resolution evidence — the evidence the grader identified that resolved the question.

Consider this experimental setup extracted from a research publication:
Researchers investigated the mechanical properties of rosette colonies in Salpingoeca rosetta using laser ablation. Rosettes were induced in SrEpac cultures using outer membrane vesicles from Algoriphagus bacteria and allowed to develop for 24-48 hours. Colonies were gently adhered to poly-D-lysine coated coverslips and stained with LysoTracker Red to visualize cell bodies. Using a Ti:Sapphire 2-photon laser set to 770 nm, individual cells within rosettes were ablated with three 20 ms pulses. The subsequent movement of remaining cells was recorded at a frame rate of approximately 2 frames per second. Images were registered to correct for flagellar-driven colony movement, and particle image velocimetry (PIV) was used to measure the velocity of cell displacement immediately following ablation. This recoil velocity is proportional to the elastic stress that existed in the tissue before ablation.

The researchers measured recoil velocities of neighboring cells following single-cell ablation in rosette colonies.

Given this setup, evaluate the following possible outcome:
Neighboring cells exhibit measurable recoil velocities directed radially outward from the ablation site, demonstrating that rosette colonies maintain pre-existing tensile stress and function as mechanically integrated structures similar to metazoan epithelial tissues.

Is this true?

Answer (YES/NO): NO